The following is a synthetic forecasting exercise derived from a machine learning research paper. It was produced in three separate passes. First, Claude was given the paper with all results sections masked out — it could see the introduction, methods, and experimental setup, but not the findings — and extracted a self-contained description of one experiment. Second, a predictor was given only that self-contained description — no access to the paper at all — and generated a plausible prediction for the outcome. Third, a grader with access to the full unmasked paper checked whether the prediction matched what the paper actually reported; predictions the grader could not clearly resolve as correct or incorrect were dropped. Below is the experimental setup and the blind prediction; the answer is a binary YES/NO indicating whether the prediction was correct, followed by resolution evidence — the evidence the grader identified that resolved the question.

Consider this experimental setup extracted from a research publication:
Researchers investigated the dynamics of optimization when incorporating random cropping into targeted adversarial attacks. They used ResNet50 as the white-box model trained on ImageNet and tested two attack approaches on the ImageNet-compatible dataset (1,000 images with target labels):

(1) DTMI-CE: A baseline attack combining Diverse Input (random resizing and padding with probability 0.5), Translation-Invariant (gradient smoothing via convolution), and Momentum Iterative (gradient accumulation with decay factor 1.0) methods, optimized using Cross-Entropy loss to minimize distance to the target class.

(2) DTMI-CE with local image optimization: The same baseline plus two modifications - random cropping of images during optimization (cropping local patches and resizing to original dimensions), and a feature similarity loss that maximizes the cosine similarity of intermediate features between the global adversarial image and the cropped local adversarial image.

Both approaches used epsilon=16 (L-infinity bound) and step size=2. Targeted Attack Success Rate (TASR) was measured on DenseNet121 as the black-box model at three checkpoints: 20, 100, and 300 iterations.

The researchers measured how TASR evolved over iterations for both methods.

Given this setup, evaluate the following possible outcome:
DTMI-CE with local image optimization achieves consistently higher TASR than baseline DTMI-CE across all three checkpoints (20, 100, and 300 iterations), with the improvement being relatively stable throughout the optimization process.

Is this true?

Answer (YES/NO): NO